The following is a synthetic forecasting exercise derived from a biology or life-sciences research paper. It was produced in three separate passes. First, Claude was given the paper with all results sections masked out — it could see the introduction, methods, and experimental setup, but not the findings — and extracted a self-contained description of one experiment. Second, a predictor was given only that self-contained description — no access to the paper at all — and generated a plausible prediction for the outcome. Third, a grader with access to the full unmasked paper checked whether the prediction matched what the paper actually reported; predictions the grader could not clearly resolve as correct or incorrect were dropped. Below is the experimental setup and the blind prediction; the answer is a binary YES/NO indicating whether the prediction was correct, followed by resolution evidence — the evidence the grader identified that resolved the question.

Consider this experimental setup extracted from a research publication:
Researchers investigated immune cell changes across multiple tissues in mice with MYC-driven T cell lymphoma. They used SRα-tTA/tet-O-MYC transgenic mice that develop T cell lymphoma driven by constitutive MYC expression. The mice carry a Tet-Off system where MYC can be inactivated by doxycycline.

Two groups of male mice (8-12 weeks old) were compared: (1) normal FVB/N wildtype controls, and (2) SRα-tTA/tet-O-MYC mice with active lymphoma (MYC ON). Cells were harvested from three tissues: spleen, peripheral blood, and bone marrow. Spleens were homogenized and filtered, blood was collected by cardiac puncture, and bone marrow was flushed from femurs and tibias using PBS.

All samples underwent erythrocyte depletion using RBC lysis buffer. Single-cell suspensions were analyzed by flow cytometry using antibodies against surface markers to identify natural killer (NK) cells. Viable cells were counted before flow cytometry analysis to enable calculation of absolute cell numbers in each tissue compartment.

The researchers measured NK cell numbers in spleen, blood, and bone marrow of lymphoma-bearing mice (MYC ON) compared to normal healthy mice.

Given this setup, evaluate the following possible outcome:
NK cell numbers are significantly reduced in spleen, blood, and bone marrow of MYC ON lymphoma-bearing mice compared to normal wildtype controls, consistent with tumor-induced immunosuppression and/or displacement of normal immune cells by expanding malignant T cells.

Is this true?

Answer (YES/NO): YES